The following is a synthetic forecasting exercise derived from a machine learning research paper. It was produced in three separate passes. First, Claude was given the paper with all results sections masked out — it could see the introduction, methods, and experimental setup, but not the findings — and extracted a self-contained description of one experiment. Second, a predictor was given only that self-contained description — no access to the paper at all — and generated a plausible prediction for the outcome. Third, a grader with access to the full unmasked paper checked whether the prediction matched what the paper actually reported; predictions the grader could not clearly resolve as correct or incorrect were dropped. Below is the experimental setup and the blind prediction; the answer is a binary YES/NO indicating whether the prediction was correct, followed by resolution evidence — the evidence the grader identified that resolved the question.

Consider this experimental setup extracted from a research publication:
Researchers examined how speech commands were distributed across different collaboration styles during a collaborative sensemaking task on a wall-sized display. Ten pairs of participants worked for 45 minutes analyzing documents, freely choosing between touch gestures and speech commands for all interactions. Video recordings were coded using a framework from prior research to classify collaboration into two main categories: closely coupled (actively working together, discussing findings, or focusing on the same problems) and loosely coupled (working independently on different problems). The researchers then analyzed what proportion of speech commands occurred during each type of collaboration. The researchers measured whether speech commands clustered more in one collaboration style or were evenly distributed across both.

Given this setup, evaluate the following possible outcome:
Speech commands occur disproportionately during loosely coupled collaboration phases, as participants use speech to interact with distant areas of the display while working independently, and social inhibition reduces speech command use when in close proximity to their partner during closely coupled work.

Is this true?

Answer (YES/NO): NO